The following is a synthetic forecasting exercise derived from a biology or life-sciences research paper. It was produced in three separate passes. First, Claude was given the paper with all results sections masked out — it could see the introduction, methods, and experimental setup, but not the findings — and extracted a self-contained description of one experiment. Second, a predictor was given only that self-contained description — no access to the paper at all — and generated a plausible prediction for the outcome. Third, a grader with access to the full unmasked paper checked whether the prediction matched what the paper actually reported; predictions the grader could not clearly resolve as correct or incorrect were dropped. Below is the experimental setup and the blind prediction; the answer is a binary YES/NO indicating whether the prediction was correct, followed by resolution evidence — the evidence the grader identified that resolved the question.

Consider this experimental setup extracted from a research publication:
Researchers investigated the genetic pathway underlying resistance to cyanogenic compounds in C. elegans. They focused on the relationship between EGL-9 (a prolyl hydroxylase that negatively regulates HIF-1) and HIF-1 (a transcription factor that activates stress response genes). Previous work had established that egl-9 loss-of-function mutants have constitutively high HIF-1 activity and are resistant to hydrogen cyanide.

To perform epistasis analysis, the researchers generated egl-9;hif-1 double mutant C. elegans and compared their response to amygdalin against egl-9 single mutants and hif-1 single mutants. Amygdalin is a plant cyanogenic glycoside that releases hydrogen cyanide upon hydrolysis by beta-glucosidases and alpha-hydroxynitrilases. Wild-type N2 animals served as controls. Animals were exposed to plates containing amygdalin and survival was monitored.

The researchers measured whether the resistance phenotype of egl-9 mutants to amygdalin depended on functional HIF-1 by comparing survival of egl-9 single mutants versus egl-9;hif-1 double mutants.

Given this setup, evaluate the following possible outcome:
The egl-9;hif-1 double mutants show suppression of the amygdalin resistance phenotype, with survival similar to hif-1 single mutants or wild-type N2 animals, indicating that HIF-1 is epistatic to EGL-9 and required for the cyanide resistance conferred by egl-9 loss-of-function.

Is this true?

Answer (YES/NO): YES